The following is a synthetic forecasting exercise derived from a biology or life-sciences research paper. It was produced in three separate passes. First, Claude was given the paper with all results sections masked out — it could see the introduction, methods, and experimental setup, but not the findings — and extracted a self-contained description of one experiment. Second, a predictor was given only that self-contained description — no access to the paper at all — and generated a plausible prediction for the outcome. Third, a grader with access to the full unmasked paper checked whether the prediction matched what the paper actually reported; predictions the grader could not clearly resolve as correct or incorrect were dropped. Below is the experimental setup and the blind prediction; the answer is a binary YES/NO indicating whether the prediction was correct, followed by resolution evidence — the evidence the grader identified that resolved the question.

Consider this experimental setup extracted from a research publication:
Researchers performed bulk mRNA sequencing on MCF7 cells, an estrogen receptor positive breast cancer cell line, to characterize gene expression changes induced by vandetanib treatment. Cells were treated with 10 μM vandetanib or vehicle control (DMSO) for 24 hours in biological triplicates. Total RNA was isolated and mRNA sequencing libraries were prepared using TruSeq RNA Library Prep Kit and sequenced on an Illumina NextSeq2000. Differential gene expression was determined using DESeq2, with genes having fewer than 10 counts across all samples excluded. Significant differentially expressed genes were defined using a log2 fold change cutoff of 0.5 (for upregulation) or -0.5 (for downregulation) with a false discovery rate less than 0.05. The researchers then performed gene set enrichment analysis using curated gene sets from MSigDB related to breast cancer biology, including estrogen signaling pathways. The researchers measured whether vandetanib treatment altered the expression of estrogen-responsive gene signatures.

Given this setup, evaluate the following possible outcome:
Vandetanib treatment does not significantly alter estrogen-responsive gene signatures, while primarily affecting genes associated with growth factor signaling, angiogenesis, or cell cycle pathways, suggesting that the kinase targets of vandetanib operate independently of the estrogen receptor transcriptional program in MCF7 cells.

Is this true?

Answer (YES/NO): NO